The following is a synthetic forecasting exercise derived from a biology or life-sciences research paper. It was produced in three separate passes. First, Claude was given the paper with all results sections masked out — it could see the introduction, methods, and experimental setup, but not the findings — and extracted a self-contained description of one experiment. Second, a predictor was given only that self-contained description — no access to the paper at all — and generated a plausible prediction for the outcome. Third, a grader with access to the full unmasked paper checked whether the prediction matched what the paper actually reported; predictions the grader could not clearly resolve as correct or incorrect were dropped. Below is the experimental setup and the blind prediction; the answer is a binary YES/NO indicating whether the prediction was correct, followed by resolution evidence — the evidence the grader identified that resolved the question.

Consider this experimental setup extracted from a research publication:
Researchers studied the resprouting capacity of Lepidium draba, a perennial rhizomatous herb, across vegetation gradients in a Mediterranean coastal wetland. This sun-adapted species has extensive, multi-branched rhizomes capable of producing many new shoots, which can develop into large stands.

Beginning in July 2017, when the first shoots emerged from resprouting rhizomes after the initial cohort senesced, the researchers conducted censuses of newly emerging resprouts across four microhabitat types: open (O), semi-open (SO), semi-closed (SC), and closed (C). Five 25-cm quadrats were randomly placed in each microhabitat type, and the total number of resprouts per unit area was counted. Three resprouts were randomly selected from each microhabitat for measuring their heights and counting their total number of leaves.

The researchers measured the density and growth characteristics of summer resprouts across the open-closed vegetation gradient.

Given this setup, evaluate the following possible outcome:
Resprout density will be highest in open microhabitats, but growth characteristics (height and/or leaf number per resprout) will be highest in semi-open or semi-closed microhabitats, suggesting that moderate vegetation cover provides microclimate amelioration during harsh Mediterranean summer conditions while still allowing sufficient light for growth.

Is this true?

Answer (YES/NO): NO